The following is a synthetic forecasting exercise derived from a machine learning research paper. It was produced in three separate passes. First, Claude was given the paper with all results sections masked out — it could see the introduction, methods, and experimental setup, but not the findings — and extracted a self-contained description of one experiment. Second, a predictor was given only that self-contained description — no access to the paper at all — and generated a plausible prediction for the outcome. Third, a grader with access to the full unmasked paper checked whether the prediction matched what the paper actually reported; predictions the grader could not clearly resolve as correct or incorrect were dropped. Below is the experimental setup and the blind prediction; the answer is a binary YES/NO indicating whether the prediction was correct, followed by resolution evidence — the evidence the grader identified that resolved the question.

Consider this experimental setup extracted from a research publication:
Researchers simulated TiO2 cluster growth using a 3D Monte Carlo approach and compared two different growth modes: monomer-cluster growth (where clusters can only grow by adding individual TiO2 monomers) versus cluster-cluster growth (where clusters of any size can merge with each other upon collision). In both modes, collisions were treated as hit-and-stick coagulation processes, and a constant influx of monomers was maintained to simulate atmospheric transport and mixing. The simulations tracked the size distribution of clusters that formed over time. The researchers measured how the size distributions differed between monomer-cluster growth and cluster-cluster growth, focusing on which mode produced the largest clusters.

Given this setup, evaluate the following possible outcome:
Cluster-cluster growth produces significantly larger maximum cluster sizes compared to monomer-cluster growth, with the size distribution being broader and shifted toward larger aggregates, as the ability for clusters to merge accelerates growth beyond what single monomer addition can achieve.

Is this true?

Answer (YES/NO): YES